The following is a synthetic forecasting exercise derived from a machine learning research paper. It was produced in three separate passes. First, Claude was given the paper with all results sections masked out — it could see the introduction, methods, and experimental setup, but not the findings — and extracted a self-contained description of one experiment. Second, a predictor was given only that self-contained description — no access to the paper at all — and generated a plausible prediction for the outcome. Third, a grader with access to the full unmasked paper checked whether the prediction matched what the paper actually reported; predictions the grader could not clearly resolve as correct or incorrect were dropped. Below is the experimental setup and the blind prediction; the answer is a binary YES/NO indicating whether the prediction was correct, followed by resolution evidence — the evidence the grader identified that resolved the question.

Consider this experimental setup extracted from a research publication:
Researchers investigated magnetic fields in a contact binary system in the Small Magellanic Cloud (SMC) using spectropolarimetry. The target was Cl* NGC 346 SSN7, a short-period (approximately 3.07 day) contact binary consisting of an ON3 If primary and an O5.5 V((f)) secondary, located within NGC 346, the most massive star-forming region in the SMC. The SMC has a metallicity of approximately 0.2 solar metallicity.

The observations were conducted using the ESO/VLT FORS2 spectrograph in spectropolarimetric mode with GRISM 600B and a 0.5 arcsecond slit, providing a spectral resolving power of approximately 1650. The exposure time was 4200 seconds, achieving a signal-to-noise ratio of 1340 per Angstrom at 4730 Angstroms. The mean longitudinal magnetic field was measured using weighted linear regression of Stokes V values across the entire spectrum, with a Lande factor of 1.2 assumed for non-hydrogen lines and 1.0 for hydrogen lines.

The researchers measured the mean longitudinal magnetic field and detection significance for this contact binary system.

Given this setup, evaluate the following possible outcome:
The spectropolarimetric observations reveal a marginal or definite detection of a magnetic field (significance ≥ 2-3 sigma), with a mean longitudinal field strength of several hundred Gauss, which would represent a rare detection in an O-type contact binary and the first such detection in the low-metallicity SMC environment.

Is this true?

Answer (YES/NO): YES